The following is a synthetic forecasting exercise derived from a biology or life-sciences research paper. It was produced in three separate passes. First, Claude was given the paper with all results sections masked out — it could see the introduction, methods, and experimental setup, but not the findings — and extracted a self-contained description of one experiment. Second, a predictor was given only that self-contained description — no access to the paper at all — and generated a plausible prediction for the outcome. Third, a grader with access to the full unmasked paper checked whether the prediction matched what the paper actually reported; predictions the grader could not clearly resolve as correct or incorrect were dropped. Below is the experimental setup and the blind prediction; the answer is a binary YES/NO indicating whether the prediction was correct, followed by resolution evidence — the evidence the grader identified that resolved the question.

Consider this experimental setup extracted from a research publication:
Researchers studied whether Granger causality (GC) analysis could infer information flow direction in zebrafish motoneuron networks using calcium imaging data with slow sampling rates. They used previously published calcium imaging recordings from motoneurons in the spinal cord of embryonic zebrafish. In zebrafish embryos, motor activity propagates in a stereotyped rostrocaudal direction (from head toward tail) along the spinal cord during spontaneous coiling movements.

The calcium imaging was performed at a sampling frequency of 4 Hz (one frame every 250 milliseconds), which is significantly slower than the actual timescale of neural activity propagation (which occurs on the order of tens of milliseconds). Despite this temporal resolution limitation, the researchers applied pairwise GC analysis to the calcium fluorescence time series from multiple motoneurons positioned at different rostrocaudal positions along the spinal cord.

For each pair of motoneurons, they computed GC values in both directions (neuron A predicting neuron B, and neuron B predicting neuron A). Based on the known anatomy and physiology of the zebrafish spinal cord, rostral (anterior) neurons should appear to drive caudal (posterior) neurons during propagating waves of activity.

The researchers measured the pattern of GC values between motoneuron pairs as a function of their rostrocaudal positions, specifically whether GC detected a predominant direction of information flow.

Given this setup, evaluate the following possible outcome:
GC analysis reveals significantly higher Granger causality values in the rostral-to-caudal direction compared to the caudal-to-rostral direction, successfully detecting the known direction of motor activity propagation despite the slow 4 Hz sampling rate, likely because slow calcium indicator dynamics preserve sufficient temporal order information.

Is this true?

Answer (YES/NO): NO